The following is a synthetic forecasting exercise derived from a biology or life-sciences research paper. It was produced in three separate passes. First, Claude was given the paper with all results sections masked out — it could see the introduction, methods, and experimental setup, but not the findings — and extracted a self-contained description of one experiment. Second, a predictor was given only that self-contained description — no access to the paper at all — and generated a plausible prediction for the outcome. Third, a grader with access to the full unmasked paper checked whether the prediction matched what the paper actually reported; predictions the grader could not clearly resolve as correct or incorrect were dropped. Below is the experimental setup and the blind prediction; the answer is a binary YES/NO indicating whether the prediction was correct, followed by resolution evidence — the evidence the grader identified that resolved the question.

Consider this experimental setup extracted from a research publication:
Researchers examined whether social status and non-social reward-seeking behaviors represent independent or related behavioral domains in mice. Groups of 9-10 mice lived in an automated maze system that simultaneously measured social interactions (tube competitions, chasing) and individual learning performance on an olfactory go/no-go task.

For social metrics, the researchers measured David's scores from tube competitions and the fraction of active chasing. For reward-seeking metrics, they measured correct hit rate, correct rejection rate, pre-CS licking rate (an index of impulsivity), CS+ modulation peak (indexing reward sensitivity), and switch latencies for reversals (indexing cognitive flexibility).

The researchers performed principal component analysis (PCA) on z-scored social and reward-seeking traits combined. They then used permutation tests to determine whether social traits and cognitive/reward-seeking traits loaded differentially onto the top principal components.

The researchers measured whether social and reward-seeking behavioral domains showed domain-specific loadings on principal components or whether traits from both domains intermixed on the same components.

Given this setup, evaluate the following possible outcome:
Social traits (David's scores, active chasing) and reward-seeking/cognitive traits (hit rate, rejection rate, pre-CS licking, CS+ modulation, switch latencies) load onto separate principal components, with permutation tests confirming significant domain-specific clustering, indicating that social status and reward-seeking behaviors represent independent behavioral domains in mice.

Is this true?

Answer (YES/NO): YES